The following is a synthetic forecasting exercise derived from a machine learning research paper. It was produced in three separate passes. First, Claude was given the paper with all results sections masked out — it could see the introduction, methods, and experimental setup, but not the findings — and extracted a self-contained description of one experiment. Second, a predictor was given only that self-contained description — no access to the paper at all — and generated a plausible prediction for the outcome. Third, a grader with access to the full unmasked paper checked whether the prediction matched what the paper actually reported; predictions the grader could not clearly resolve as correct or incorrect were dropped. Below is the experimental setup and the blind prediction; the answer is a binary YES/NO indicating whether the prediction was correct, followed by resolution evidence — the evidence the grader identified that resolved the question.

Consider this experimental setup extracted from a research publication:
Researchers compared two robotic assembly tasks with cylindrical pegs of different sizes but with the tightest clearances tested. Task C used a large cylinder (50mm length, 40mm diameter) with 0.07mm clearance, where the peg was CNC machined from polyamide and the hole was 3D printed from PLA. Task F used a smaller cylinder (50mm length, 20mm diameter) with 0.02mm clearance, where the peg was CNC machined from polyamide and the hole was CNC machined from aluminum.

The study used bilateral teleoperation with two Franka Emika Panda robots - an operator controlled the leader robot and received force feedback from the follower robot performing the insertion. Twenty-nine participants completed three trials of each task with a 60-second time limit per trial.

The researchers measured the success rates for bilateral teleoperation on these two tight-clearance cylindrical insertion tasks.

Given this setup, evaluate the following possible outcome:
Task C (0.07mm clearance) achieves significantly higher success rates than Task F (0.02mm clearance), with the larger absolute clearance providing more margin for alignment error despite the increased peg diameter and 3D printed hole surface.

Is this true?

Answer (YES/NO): NO